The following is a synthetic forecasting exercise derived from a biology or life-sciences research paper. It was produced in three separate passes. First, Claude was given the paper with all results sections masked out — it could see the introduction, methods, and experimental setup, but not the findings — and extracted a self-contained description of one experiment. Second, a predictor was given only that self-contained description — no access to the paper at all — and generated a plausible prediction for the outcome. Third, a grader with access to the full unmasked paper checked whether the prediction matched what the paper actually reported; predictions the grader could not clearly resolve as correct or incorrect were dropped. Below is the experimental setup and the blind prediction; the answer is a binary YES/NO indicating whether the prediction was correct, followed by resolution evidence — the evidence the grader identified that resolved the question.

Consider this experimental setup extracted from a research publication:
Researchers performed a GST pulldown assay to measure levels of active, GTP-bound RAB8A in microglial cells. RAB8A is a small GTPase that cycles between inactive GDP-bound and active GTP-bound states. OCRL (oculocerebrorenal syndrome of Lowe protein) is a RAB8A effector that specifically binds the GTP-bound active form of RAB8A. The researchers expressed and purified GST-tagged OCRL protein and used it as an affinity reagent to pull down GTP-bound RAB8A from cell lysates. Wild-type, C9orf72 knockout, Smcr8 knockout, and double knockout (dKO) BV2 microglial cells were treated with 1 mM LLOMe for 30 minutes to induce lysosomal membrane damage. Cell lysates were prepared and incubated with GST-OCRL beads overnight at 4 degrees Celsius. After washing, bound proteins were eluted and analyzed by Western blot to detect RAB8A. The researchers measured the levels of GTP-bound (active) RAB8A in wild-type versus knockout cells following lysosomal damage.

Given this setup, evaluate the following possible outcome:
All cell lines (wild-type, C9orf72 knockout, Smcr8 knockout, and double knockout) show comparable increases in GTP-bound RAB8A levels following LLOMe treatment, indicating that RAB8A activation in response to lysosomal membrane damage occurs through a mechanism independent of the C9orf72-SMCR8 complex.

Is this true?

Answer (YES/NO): NO